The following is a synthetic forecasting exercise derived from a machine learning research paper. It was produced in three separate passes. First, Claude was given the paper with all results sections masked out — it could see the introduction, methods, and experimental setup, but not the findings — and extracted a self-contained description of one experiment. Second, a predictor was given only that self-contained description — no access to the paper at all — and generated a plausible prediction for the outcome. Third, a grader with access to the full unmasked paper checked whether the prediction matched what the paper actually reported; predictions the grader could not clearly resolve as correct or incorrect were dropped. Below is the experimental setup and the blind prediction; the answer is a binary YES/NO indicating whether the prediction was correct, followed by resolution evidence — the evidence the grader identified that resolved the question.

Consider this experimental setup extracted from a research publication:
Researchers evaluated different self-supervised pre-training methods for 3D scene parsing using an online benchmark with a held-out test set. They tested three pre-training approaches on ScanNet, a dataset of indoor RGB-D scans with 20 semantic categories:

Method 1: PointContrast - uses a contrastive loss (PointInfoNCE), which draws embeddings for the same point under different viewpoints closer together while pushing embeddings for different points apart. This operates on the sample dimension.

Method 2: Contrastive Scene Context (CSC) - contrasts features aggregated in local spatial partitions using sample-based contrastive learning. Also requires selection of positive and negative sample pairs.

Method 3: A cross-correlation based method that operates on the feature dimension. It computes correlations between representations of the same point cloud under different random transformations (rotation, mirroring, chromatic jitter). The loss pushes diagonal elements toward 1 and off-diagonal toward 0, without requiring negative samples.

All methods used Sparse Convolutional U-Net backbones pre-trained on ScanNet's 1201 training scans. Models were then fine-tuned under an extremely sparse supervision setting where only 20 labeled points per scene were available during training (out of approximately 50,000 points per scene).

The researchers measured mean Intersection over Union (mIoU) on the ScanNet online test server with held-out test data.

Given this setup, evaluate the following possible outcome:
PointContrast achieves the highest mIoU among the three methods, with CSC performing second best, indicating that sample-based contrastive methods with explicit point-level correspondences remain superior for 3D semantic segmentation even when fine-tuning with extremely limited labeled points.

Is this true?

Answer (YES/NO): NO